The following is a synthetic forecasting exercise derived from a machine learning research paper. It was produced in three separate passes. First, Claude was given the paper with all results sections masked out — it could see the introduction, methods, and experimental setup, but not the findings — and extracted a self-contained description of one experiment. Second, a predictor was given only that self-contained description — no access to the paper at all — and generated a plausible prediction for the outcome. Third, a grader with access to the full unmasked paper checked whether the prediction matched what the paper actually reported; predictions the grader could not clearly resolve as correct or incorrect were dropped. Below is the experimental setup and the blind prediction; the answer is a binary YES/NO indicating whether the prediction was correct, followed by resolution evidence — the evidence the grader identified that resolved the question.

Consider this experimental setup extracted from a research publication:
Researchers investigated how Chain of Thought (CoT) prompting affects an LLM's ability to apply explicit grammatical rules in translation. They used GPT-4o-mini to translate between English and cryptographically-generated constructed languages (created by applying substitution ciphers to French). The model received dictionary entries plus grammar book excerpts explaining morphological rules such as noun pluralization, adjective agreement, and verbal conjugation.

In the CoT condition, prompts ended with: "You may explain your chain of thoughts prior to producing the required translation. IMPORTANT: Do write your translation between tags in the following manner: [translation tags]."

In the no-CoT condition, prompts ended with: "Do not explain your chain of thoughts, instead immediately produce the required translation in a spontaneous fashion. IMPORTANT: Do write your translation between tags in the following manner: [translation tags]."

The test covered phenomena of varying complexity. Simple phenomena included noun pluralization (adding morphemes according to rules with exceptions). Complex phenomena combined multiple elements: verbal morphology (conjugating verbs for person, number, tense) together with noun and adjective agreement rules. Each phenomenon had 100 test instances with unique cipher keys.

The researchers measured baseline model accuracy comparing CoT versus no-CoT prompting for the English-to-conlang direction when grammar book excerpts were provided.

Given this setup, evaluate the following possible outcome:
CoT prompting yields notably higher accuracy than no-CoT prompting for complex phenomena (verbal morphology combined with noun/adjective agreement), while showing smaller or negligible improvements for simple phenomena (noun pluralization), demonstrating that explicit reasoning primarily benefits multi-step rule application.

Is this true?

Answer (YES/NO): NO